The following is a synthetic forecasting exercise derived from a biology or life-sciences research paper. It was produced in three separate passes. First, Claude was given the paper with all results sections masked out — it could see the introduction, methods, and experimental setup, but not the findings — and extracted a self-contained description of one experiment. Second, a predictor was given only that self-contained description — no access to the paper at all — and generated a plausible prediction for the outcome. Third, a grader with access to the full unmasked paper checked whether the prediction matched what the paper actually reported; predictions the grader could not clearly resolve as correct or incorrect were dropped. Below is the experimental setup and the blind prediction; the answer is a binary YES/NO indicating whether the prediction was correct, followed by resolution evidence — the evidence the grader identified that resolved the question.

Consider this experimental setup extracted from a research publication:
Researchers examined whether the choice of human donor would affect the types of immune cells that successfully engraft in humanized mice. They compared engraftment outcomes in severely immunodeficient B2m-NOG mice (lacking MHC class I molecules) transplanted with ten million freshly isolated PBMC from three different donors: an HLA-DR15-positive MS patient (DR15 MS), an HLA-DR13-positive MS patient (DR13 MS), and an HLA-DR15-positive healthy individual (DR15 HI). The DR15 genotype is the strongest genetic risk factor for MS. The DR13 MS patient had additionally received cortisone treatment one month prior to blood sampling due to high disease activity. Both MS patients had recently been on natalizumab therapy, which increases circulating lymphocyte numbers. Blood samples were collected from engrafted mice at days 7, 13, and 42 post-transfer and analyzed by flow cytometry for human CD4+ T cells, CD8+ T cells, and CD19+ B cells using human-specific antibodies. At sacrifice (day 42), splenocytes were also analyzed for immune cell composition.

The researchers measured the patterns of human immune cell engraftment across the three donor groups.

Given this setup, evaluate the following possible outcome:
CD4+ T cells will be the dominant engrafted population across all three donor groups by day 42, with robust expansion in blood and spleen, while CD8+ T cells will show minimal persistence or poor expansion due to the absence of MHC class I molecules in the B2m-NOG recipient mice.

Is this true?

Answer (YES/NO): NO